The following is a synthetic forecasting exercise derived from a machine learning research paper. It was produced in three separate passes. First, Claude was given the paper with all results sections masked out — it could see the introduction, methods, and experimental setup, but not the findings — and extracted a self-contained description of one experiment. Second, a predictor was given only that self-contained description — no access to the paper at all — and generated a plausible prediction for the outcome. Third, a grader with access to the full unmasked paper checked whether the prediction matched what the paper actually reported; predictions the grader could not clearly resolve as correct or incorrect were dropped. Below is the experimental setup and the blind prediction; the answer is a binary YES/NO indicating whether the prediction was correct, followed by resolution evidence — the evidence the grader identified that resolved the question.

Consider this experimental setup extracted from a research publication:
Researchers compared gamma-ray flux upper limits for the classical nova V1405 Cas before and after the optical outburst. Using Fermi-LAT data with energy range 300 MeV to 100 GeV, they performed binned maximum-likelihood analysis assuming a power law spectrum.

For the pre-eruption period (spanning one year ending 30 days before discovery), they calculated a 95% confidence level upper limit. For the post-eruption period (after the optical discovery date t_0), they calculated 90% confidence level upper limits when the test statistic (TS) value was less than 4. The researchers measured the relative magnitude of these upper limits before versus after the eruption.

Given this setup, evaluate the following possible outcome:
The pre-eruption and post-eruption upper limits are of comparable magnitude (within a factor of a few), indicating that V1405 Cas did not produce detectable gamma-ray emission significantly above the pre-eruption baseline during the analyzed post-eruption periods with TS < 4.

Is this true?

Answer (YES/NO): YES